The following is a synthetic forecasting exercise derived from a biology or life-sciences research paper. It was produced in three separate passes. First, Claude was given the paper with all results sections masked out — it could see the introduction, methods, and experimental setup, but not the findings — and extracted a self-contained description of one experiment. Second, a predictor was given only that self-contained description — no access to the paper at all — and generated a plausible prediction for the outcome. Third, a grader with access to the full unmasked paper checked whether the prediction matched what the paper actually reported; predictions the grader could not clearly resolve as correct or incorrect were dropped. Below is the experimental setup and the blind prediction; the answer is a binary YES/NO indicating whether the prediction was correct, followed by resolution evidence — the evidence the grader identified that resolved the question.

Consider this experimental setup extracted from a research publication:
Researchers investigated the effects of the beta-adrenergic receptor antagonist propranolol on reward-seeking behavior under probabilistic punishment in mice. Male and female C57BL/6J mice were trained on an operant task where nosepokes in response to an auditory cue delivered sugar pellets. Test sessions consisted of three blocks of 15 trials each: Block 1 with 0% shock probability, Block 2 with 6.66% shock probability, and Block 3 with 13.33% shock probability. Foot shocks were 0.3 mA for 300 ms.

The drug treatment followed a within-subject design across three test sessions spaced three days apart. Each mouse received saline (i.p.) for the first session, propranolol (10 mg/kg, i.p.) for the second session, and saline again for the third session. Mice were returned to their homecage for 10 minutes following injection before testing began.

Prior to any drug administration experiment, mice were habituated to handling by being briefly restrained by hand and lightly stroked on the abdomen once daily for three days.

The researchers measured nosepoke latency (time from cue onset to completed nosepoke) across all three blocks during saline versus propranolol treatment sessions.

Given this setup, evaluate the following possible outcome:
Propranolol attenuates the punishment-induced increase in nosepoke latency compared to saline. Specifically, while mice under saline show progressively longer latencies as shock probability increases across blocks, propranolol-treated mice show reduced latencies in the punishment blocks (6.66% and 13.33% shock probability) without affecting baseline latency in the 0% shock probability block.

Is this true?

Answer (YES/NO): NO